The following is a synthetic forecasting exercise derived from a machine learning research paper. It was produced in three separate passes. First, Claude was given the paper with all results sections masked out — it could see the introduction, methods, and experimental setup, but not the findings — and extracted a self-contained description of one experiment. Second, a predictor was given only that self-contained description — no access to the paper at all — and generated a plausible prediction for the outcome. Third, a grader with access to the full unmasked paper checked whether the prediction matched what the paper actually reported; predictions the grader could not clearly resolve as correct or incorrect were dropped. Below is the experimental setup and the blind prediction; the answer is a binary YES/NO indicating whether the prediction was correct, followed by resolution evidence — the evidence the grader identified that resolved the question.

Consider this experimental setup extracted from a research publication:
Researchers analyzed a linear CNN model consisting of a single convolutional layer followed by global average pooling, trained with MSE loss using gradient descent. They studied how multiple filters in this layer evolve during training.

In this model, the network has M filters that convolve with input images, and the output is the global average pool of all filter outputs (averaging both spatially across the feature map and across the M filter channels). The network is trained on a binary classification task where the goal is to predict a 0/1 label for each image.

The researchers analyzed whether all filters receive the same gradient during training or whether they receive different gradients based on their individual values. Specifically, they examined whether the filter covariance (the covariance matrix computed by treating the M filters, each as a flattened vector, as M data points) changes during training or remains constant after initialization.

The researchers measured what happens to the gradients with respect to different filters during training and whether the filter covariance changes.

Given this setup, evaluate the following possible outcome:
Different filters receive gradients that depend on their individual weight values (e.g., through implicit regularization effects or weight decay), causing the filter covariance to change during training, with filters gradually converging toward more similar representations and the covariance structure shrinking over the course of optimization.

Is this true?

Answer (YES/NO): NO